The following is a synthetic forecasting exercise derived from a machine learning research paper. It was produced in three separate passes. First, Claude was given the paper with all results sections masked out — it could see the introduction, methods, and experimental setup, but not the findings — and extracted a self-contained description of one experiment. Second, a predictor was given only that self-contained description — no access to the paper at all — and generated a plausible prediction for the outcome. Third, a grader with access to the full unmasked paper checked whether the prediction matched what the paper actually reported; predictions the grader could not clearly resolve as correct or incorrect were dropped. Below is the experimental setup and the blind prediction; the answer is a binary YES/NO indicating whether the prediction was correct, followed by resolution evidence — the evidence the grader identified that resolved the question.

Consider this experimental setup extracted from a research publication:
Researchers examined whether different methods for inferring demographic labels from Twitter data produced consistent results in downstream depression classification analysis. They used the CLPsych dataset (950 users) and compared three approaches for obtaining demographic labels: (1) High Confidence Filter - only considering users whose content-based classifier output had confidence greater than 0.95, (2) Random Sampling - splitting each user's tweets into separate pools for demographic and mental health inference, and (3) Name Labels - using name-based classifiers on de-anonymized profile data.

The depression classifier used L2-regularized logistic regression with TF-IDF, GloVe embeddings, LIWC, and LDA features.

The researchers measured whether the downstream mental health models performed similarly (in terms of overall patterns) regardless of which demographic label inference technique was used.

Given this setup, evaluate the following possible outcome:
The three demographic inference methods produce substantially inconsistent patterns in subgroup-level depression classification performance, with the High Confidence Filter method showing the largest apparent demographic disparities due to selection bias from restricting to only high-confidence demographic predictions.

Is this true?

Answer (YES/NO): NO